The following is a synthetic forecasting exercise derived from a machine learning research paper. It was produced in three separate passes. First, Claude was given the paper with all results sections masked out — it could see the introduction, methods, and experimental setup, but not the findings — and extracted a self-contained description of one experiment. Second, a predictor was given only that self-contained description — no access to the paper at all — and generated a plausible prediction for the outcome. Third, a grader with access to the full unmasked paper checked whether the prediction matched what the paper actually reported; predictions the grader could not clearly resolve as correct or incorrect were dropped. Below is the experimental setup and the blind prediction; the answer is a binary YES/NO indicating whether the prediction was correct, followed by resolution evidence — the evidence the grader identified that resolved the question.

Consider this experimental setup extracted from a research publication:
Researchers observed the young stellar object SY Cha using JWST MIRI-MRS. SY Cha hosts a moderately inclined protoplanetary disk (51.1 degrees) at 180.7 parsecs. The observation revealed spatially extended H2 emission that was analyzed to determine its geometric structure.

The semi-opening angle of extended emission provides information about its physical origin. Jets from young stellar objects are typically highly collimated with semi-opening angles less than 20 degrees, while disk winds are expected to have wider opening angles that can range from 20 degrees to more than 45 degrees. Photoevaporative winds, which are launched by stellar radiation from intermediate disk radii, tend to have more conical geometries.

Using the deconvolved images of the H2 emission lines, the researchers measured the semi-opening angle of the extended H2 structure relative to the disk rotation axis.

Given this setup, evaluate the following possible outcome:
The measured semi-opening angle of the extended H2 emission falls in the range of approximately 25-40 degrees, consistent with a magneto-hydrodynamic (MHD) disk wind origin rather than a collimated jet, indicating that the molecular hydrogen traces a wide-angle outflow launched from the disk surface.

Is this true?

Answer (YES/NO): NO